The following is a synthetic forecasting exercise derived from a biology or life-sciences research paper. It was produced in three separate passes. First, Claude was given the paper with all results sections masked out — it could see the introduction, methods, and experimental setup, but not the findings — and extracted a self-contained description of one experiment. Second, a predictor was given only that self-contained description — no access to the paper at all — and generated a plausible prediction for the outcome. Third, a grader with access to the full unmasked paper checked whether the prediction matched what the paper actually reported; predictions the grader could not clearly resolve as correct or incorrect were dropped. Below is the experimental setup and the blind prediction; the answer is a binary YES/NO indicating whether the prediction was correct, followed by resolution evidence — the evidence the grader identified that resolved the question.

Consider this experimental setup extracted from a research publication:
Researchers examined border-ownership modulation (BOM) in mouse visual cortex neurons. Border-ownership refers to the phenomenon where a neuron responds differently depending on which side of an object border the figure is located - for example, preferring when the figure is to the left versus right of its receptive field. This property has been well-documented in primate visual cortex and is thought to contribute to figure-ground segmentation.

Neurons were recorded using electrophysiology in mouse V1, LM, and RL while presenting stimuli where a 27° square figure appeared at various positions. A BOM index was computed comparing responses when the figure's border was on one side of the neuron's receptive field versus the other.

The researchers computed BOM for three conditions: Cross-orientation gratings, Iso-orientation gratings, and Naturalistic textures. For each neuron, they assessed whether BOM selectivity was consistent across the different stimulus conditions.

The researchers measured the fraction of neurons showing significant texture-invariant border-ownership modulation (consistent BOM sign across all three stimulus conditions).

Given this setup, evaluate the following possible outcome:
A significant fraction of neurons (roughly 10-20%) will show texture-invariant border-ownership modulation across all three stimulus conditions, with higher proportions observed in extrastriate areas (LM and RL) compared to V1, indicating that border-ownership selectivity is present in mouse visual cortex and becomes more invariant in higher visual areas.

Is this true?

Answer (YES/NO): NO